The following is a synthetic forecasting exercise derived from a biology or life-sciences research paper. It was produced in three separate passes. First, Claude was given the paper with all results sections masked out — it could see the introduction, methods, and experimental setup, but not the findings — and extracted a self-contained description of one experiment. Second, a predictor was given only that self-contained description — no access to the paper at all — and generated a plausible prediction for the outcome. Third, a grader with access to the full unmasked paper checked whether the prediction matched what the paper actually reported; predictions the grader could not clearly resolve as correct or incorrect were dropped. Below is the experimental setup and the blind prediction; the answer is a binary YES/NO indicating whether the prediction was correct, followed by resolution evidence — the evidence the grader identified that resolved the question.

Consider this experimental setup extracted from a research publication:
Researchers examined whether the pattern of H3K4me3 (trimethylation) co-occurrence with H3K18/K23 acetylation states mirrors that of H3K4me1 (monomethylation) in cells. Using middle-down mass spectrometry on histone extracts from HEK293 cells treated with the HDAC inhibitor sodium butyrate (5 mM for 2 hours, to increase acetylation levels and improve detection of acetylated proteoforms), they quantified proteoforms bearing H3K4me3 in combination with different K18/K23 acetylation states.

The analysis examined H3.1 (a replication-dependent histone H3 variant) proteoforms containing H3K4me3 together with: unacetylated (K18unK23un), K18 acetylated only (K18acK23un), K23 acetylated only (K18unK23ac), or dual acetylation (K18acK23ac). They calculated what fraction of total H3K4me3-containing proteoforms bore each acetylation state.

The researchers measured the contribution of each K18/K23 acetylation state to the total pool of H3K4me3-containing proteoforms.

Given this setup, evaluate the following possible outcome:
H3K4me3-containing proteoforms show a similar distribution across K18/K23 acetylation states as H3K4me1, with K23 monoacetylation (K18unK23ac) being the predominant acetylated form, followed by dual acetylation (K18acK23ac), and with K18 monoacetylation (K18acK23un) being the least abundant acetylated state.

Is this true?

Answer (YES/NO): NO